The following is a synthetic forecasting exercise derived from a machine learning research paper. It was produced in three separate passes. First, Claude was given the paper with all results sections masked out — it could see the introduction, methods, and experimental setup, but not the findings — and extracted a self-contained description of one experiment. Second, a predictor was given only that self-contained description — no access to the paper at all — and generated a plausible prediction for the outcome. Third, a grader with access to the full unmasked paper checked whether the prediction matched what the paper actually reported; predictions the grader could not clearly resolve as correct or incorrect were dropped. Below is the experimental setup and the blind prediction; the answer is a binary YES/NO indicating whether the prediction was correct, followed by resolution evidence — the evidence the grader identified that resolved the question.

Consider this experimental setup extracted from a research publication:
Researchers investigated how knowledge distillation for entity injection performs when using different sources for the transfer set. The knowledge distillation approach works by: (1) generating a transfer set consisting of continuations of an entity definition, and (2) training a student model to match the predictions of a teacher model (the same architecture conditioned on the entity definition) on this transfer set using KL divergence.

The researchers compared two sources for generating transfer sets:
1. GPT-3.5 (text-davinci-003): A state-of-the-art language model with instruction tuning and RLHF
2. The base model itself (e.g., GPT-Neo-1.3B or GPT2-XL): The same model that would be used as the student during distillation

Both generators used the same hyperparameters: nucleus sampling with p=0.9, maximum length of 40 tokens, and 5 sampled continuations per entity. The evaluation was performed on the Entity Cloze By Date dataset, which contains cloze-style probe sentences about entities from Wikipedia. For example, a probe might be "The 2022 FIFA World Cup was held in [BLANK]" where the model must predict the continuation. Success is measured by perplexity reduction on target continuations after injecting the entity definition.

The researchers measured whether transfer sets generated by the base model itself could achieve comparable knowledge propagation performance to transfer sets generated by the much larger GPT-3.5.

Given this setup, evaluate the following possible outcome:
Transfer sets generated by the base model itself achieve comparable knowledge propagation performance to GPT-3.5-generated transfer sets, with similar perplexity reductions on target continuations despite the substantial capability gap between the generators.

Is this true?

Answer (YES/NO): YES